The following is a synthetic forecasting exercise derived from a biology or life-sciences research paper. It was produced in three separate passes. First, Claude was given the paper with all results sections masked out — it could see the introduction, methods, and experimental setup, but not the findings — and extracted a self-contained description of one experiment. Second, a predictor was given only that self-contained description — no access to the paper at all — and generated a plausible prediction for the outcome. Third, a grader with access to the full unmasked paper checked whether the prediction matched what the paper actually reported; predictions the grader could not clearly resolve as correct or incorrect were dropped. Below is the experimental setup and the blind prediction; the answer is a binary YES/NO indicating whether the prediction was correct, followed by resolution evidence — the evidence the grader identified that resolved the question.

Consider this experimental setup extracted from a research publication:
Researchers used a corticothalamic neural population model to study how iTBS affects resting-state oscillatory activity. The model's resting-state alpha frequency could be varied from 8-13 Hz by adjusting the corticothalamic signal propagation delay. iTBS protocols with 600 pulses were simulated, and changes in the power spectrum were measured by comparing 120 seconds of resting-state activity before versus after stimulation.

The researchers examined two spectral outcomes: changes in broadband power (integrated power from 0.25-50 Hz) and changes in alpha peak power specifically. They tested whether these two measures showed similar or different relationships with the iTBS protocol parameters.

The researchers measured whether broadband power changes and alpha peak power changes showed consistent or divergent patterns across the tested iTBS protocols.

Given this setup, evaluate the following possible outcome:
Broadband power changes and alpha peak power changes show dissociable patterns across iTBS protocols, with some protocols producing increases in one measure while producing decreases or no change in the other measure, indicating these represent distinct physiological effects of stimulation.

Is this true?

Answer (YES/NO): NO